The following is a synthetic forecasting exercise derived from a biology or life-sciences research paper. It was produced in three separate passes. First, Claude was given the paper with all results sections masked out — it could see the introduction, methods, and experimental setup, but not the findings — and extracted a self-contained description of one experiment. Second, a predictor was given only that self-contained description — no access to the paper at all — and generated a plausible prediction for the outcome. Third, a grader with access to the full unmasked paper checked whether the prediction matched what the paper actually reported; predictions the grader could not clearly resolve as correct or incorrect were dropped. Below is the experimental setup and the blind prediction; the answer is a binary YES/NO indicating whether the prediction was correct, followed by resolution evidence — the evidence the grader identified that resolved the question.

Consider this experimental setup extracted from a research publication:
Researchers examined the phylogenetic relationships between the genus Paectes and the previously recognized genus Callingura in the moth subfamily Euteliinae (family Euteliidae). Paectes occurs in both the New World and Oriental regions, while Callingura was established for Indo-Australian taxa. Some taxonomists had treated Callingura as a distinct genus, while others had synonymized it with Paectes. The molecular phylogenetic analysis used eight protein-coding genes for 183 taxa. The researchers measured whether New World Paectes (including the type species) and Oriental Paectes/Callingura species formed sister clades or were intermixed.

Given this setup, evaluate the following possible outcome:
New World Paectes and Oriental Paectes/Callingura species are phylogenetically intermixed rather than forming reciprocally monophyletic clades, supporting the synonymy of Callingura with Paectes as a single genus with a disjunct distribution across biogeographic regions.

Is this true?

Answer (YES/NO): NO